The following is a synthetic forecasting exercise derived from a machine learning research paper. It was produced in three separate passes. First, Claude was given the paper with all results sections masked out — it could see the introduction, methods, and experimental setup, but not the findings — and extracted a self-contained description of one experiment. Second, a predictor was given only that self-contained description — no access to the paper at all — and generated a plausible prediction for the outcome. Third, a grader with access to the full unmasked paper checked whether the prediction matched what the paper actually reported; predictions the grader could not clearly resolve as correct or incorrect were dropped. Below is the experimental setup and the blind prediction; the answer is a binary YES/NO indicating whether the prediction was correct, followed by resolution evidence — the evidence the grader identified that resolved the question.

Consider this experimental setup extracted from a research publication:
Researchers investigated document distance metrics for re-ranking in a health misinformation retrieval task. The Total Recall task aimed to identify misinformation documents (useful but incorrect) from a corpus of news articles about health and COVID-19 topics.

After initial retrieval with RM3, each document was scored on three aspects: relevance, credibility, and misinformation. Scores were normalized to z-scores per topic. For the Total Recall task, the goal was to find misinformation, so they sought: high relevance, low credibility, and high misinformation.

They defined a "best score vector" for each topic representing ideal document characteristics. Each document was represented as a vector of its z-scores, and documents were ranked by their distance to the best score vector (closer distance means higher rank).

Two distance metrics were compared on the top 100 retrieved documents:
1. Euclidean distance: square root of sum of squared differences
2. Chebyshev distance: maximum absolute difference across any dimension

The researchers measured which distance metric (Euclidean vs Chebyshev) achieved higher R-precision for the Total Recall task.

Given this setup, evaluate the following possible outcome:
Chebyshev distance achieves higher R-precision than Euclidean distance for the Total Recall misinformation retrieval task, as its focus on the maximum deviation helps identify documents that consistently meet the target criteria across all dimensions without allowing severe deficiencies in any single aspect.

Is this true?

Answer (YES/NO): NO